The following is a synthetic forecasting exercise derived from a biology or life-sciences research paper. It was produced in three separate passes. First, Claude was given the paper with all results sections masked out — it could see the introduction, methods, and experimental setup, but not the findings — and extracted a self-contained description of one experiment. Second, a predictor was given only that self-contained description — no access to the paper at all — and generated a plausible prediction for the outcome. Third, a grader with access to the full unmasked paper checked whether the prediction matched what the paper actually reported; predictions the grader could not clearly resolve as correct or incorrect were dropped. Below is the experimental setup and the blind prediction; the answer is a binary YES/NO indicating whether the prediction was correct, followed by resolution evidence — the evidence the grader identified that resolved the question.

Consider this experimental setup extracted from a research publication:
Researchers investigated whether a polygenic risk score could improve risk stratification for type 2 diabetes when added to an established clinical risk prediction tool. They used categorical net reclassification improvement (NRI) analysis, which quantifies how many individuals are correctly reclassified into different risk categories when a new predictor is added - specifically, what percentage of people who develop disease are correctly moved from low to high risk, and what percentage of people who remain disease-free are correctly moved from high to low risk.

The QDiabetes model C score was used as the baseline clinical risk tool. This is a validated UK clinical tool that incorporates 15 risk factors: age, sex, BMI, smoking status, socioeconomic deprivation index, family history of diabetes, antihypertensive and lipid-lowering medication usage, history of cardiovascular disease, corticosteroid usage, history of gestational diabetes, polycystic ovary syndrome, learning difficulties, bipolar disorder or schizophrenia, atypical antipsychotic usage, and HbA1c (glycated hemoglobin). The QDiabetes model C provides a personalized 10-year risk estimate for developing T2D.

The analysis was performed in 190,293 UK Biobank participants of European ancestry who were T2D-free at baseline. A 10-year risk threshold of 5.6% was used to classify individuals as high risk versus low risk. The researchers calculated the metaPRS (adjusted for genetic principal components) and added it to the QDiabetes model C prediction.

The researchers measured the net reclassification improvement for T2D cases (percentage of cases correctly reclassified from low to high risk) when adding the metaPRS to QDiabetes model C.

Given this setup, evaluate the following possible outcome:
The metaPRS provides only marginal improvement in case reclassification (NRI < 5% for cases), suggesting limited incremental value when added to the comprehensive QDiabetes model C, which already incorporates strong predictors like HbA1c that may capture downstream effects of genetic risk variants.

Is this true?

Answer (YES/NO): NO